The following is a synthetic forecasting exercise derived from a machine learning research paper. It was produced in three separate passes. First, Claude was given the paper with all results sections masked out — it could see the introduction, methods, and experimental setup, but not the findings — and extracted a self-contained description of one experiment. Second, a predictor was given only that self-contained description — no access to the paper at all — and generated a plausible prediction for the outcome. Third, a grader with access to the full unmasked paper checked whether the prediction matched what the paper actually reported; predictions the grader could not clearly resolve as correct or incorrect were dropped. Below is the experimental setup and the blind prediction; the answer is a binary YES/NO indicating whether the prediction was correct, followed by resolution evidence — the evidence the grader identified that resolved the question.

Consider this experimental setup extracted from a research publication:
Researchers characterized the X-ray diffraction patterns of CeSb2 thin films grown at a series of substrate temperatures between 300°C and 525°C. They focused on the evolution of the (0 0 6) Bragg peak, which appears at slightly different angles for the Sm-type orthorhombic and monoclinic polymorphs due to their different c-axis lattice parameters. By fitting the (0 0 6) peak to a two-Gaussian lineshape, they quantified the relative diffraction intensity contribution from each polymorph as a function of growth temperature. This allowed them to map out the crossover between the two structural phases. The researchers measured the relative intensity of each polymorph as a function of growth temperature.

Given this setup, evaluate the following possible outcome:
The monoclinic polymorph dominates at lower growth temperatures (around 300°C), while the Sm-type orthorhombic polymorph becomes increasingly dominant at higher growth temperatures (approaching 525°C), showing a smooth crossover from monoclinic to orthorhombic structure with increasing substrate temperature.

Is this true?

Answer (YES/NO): NO